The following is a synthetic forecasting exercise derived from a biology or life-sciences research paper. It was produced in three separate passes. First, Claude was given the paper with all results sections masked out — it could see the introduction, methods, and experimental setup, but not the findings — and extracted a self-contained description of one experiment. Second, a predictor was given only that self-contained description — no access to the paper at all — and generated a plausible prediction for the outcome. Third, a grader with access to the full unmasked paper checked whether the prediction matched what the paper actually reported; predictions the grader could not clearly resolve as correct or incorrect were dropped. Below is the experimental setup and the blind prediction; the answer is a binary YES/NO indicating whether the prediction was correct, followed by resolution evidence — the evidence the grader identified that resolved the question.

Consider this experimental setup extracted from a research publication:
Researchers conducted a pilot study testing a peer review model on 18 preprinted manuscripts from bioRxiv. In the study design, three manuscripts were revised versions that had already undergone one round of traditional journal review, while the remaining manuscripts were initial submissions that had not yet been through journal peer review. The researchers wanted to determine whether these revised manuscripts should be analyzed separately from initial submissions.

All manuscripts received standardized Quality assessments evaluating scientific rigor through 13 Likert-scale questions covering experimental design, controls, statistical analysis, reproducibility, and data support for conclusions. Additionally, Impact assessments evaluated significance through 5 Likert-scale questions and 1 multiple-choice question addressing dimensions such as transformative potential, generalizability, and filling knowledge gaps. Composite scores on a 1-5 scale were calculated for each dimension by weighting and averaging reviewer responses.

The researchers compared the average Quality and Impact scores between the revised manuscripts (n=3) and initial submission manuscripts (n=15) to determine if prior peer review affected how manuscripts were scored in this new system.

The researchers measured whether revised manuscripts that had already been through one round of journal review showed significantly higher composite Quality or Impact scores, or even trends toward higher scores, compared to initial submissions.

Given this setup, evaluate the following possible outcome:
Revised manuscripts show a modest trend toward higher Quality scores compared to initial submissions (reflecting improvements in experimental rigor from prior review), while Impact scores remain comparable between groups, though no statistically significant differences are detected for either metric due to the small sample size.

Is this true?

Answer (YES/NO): NO